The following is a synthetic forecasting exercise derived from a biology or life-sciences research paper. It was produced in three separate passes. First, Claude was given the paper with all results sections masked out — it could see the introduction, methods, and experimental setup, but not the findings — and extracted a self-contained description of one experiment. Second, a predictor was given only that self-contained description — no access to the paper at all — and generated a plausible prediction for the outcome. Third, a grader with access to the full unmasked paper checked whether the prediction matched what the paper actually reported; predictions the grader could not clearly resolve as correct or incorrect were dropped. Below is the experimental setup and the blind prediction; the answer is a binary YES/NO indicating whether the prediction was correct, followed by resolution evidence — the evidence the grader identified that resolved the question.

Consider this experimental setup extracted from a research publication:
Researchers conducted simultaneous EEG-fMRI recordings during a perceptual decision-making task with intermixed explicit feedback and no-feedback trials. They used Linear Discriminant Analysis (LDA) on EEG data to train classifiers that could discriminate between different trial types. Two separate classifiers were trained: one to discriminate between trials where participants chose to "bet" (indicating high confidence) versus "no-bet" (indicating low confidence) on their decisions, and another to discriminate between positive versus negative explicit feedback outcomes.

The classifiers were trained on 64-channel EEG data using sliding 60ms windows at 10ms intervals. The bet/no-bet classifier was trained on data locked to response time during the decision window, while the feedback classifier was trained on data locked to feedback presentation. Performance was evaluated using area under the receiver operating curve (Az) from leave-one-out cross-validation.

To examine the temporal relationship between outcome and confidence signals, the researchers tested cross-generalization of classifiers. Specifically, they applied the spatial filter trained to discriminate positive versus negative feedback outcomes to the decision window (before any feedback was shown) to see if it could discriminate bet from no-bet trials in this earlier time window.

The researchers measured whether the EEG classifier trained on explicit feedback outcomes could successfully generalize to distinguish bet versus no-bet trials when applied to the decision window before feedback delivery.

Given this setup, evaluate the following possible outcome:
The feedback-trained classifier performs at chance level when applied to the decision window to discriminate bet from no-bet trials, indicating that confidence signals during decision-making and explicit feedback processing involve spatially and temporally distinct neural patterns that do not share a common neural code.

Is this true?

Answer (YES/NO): NO